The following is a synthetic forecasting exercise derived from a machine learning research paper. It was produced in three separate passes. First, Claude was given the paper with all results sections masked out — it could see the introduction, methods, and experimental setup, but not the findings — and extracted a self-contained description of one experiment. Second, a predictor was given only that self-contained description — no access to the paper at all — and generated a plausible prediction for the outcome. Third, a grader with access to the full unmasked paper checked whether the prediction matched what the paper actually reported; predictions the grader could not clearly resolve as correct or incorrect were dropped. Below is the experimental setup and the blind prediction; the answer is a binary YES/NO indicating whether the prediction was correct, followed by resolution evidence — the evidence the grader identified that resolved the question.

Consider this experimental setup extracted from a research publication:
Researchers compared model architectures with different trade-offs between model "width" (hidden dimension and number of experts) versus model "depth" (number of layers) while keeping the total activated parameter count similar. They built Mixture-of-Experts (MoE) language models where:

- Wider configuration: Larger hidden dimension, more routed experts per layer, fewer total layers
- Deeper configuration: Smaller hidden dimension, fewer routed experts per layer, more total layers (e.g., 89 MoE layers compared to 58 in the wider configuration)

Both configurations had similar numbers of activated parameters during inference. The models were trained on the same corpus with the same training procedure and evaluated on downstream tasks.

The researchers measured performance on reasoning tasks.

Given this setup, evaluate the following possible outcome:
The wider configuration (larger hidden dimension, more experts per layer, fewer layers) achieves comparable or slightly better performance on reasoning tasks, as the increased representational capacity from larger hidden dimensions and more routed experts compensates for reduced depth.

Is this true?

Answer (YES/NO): NO